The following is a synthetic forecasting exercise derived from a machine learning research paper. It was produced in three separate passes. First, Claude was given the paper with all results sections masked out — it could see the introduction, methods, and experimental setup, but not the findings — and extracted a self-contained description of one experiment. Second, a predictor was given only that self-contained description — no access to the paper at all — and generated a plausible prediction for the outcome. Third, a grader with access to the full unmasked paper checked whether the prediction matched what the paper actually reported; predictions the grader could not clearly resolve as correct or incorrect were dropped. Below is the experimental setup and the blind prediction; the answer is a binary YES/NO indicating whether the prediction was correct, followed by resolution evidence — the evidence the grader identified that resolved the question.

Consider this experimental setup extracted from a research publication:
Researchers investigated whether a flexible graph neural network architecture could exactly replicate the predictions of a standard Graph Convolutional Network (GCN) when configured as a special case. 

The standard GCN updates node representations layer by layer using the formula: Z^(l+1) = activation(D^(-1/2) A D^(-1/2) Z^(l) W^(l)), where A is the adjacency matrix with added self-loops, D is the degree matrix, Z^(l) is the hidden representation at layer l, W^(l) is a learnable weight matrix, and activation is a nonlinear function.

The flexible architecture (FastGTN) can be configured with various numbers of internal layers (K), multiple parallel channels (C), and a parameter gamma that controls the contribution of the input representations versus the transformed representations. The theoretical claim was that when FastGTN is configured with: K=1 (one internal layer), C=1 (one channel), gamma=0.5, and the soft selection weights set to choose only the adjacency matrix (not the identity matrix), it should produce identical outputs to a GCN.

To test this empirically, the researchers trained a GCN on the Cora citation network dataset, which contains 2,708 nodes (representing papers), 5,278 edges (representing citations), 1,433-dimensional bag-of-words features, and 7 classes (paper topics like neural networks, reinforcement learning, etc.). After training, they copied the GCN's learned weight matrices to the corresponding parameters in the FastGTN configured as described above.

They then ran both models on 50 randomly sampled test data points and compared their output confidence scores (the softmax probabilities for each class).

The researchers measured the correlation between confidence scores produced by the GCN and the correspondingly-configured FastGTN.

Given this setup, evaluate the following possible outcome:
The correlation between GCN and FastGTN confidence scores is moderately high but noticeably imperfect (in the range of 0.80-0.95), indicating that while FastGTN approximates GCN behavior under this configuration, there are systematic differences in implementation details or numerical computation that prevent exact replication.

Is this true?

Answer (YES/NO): NO